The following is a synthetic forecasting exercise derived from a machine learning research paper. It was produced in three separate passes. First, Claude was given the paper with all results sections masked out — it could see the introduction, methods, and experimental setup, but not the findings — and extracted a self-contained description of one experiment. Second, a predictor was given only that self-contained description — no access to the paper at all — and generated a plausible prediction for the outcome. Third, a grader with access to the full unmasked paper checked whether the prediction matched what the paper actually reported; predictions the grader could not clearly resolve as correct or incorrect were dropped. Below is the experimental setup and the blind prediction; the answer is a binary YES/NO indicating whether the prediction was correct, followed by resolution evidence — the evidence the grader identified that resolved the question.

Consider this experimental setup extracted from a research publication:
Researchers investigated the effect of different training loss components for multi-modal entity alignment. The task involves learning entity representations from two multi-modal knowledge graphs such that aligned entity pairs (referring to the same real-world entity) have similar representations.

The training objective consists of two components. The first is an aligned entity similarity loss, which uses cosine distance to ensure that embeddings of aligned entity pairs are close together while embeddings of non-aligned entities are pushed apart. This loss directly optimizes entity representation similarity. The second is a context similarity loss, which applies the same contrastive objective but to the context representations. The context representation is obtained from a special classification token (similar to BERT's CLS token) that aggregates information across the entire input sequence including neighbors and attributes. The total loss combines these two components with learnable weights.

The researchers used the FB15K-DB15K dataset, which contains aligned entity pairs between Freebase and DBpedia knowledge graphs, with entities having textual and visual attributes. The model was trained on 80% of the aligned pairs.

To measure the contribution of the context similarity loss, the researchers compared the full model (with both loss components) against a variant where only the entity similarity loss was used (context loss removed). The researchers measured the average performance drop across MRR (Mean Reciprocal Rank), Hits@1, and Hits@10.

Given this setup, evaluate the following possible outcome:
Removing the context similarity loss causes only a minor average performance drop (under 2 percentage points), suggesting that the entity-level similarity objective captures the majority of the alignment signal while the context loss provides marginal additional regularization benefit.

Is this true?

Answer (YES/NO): YES